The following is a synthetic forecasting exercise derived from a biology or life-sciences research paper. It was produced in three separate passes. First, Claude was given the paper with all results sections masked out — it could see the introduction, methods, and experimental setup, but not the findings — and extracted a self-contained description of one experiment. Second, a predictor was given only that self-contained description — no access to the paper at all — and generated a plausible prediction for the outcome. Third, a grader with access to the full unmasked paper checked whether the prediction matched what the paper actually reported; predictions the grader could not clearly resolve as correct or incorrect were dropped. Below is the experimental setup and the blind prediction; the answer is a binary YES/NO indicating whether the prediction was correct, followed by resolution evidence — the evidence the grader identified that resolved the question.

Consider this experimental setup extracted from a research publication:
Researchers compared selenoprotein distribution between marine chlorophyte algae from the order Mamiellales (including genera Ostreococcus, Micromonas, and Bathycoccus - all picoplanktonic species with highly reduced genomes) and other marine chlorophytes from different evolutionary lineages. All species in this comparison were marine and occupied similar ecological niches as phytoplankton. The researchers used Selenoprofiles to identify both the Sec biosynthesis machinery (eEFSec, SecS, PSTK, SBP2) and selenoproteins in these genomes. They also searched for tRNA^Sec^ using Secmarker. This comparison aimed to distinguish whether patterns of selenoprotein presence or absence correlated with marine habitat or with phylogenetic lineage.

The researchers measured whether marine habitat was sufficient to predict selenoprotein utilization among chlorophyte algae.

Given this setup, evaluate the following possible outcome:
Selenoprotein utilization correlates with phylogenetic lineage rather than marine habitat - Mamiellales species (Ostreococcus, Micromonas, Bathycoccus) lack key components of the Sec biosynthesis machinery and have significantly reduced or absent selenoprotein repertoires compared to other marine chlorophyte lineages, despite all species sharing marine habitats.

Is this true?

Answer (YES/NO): NO